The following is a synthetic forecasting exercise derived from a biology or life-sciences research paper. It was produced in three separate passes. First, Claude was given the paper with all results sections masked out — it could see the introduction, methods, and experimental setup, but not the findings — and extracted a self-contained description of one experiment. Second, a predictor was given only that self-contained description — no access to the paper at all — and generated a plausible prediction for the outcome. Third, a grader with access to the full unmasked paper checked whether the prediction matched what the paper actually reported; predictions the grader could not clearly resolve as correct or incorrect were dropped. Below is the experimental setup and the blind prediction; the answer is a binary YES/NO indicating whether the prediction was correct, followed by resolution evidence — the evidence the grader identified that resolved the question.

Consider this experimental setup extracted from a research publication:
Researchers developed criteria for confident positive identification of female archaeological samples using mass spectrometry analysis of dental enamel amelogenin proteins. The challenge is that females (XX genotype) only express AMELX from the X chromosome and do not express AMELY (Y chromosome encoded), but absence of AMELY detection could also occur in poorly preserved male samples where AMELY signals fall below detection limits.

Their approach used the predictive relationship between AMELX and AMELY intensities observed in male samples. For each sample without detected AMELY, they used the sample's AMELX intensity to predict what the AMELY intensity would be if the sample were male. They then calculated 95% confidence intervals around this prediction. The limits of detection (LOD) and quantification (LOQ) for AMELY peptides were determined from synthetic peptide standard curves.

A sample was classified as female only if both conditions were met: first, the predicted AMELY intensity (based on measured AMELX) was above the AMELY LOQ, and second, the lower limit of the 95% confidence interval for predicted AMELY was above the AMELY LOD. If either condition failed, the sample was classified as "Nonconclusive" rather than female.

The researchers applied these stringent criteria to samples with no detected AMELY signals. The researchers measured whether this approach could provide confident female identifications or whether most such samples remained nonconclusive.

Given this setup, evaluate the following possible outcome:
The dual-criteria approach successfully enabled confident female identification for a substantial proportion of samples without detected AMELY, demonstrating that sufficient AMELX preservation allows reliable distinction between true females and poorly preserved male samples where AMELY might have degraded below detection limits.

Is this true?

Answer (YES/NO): YES